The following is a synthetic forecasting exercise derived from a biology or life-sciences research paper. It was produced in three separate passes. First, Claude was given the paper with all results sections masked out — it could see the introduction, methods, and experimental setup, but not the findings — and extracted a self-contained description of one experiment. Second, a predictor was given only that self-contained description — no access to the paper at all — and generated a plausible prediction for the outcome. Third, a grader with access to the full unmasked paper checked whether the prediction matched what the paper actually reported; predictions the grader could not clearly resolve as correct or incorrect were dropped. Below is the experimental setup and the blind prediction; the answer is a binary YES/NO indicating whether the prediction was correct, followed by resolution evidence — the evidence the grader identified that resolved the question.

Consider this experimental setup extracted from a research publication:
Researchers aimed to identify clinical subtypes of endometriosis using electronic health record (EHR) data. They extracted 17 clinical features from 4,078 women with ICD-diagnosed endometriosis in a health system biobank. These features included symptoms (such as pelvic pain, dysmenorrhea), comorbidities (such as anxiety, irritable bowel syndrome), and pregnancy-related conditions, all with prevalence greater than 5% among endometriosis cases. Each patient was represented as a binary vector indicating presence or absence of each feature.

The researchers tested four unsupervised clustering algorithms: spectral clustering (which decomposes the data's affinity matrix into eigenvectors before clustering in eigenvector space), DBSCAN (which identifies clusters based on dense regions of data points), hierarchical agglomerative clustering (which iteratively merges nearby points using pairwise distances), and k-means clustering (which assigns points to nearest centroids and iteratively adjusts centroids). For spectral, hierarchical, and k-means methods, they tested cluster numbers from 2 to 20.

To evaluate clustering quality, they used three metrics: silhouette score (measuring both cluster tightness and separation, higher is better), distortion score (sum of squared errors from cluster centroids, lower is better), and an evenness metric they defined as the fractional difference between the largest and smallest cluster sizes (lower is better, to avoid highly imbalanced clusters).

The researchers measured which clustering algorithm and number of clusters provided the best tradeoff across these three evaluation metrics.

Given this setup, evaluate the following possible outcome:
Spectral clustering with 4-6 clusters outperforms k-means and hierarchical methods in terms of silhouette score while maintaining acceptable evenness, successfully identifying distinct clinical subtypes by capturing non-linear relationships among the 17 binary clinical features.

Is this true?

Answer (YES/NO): NO